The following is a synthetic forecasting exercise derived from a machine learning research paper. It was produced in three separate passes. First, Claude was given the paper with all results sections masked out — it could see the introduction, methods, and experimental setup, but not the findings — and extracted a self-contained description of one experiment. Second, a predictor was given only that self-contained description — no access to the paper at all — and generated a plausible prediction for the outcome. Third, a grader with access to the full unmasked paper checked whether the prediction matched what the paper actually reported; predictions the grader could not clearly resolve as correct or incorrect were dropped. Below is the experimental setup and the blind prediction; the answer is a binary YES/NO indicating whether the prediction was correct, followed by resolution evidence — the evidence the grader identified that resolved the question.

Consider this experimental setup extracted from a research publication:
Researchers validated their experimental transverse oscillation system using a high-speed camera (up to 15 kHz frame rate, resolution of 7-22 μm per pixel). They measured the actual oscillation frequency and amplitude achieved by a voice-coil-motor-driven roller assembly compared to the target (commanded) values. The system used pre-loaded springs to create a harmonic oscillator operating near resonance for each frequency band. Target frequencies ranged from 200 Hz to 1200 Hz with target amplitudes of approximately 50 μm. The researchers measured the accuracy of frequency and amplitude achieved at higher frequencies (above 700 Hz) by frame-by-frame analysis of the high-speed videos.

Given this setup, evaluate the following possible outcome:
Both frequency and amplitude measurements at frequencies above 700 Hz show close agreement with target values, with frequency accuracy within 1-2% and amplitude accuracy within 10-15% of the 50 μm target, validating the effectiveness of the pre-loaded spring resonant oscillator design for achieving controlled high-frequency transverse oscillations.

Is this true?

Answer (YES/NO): NO